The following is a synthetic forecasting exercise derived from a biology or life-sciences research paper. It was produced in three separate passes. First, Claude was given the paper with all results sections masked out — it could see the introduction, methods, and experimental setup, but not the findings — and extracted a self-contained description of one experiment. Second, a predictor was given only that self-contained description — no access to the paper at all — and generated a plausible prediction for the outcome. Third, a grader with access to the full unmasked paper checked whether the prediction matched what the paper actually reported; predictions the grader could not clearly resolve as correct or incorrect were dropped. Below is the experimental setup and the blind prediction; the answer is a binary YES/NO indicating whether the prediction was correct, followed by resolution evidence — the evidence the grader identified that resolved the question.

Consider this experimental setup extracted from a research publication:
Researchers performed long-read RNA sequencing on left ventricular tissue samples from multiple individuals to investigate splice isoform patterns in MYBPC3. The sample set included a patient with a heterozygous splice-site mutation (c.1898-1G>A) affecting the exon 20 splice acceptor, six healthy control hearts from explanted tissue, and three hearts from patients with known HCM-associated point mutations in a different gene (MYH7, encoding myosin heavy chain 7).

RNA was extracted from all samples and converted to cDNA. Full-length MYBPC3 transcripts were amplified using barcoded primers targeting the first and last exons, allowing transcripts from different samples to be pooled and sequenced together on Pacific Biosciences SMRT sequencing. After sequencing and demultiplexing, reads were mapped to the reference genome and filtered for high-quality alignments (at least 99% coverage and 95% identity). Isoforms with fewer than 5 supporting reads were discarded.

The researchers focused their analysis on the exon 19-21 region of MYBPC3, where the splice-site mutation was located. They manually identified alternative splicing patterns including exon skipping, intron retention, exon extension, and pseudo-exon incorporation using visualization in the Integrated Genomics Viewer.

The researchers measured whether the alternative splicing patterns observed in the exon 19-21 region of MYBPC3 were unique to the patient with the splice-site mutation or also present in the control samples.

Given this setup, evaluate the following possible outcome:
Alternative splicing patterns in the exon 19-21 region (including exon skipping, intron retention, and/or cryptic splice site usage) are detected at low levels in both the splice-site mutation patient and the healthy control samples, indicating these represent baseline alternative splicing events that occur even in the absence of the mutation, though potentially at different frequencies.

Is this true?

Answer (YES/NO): NO